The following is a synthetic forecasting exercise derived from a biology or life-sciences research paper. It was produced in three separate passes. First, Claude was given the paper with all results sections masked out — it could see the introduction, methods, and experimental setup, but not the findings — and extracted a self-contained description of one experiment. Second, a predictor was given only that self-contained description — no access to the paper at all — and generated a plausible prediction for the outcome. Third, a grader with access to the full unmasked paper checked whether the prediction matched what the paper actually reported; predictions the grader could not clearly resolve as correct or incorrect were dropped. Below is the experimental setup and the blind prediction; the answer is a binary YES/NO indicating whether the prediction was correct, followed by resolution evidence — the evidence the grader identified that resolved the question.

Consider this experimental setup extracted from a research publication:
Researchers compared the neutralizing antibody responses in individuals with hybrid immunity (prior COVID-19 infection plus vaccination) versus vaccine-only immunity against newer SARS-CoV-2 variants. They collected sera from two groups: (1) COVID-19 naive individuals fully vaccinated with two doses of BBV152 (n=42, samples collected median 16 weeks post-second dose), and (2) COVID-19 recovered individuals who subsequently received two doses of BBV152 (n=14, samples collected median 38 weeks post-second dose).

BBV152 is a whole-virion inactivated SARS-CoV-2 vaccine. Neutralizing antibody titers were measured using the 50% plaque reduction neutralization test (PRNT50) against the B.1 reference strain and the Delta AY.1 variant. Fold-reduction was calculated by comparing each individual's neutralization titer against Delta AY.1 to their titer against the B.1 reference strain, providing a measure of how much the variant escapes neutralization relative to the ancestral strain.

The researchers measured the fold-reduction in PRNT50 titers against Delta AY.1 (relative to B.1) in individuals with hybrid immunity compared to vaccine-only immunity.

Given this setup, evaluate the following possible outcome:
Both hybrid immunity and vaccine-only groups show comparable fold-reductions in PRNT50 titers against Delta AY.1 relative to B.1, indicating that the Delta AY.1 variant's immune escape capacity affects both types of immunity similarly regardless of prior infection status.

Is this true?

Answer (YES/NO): NO